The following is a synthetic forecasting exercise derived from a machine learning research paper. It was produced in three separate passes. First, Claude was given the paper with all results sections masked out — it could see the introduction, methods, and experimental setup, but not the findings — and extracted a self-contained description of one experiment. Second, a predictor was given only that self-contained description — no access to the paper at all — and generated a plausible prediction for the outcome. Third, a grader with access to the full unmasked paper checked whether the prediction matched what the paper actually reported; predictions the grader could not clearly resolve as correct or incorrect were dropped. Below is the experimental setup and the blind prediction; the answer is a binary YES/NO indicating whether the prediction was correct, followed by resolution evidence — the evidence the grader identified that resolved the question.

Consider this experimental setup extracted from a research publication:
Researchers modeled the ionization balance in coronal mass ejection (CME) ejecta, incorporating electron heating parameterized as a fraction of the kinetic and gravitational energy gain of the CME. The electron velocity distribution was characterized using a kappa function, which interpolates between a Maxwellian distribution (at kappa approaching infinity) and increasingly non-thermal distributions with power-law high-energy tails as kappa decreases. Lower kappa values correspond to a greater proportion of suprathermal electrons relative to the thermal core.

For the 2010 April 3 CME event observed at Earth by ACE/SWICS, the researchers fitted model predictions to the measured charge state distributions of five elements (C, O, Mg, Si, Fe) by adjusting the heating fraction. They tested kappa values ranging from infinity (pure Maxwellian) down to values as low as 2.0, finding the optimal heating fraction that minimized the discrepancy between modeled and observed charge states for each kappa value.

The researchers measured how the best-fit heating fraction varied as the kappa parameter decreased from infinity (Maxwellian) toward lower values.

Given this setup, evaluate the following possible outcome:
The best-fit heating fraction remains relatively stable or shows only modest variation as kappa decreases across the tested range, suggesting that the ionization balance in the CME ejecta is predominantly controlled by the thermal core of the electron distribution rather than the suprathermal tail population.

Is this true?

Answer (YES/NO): NO